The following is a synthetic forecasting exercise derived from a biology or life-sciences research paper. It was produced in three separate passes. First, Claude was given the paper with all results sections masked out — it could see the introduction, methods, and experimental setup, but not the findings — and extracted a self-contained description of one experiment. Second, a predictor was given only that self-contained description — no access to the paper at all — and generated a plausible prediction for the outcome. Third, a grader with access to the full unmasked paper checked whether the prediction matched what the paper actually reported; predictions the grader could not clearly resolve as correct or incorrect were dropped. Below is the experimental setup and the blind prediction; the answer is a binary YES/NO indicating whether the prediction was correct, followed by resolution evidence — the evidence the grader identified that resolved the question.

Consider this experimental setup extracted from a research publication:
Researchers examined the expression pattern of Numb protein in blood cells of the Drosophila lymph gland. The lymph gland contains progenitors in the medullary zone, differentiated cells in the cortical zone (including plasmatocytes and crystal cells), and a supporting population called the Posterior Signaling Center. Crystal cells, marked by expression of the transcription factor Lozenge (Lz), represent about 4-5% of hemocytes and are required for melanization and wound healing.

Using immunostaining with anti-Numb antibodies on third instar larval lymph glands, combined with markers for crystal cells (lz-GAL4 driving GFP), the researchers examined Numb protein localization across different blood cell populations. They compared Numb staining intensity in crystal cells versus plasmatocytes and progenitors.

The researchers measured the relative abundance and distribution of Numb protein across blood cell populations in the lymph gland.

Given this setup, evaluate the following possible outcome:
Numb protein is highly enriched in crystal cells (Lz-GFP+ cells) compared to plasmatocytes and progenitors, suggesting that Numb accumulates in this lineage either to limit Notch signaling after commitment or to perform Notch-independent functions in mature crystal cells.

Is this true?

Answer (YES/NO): YES